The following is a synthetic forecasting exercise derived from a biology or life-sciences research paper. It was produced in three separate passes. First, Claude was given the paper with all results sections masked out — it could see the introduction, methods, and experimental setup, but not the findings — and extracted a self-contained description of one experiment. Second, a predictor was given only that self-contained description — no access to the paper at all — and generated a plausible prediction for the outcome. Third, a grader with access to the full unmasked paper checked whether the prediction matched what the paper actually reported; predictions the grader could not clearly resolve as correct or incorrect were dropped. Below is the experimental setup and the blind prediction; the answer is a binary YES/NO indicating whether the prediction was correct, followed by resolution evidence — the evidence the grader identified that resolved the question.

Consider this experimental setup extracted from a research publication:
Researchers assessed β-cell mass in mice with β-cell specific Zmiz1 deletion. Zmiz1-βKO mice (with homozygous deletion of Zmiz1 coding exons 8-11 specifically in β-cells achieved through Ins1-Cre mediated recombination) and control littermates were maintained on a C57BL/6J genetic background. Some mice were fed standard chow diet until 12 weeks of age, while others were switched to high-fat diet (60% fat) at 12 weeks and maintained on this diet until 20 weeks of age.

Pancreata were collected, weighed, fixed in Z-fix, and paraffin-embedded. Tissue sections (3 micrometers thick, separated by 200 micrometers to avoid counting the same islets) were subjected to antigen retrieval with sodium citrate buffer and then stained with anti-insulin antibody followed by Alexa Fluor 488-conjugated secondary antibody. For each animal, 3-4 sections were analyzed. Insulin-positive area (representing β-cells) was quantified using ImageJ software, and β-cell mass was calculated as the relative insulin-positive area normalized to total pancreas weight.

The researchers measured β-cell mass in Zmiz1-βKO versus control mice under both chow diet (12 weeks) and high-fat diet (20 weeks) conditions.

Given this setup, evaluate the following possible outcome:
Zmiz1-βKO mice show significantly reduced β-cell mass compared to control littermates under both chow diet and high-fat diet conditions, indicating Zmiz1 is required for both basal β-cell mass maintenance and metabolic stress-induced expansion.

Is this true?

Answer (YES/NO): NO